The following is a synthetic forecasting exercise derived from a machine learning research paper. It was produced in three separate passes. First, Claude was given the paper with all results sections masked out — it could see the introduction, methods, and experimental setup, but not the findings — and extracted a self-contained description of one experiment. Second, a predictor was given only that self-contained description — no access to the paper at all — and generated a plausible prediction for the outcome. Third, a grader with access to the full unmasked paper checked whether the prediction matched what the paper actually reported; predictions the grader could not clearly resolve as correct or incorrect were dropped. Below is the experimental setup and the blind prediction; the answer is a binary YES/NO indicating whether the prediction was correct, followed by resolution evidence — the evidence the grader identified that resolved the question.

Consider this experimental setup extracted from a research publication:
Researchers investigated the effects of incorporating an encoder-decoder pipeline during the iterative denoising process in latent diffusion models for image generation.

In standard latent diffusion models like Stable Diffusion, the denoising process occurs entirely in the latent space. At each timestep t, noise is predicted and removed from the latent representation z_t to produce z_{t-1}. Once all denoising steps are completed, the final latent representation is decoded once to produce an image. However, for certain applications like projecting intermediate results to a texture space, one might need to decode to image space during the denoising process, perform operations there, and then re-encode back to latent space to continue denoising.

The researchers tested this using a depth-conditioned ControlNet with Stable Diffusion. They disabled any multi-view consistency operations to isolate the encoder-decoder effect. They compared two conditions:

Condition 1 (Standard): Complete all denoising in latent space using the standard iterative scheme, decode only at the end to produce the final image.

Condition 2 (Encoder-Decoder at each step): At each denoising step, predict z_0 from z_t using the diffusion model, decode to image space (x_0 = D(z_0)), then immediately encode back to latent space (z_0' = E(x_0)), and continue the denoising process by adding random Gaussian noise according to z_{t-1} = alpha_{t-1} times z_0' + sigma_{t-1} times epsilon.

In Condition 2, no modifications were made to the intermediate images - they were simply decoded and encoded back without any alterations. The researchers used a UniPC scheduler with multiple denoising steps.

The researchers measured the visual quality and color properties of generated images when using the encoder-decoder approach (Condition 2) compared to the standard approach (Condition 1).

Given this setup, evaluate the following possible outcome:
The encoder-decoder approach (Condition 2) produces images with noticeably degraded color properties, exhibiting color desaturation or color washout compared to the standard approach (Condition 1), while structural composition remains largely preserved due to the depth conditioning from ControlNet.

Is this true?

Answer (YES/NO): NO